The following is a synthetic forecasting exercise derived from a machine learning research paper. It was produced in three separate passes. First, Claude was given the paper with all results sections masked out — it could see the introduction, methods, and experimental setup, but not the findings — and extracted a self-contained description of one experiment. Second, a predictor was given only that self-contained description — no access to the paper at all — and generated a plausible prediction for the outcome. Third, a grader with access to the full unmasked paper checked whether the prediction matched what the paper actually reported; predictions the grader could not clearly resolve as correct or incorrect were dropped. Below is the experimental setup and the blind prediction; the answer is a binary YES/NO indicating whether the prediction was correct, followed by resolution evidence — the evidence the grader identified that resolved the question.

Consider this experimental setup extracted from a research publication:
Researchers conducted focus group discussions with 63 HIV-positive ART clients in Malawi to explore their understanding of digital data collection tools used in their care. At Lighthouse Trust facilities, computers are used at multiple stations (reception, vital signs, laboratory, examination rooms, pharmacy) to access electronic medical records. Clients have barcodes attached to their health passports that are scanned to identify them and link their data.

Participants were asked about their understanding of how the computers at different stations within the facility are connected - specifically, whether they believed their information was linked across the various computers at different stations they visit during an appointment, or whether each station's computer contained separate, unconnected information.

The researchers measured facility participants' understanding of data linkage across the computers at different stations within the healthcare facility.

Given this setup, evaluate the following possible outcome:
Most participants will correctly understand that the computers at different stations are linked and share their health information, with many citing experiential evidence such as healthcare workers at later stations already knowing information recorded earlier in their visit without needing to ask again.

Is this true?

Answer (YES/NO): YES